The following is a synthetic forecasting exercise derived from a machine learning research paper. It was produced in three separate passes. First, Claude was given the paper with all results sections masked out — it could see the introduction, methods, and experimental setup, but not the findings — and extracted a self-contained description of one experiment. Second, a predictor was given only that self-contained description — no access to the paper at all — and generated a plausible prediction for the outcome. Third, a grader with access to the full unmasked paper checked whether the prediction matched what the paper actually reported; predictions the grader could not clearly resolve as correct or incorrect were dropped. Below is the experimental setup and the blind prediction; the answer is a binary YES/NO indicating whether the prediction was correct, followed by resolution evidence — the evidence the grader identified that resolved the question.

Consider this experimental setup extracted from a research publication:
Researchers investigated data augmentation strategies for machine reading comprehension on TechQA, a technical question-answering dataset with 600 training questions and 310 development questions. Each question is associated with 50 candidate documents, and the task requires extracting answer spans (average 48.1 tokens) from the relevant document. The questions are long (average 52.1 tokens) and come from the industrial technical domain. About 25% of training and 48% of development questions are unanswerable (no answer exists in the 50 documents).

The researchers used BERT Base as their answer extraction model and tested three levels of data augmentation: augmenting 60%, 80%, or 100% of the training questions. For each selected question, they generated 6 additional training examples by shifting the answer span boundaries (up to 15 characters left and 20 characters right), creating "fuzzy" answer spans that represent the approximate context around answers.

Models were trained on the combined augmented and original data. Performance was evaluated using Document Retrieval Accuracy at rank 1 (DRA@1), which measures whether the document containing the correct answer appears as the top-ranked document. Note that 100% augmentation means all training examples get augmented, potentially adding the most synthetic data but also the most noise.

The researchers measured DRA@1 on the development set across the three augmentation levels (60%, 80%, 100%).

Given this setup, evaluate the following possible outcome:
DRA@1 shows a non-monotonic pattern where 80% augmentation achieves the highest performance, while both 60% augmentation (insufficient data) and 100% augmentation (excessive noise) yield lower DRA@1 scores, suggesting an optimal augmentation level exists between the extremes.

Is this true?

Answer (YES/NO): YES